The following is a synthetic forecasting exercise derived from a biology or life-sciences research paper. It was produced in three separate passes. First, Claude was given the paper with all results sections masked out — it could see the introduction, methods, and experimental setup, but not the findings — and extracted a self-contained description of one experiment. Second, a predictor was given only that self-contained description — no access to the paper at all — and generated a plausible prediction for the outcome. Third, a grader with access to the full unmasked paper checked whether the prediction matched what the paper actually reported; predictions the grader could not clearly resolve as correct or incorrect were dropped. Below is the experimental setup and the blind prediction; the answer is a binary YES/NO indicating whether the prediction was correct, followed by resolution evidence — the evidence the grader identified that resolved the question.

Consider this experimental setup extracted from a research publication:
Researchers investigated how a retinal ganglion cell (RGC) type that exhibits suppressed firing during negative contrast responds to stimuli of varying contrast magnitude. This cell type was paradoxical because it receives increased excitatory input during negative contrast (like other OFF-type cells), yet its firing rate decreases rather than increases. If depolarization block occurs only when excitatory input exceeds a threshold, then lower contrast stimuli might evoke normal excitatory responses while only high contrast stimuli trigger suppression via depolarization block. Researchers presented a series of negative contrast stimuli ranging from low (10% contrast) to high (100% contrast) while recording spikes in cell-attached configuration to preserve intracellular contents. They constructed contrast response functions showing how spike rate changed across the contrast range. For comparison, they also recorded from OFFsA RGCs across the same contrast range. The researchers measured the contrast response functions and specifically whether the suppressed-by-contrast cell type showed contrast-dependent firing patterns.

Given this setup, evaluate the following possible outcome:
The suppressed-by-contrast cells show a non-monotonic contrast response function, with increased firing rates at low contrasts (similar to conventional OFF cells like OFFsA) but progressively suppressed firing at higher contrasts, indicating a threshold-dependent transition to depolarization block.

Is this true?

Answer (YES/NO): NO